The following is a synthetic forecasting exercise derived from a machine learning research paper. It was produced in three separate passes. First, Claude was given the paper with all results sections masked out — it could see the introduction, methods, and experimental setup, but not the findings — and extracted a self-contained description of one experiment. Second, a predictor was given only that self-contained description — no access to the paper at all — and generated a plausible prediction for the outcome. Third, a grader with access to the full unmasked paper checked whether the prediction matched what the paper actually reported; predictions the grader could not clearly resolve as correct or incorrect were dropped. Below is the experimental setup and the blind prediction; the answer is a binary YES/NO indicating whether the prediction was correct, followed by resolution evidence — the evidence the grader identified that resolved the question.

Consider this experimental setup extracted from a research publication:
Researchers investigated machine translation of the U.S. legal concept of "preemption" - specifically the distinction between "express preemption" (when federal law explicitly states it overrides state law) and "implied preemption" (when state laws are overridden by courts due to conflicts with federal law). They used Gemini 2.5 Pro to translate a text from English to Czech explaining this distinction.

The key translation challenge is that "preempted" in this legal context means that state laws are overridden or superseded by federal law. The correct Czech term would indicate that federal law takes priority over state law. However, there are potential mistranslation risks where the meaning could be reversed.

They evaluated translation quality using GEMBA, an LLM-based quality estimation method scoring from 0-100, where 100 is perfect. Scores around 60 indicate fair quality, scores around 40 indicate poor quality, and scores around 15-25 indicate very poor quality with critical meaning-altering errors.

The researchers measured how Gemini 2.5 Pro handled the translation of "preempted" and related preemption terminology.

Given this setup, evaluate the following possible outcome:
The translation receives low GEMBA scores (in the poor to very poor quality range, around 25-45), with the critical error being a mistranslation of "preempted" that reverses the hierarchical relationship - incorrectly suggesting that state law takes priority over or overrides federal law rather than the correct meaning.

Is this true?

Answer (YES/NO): NO